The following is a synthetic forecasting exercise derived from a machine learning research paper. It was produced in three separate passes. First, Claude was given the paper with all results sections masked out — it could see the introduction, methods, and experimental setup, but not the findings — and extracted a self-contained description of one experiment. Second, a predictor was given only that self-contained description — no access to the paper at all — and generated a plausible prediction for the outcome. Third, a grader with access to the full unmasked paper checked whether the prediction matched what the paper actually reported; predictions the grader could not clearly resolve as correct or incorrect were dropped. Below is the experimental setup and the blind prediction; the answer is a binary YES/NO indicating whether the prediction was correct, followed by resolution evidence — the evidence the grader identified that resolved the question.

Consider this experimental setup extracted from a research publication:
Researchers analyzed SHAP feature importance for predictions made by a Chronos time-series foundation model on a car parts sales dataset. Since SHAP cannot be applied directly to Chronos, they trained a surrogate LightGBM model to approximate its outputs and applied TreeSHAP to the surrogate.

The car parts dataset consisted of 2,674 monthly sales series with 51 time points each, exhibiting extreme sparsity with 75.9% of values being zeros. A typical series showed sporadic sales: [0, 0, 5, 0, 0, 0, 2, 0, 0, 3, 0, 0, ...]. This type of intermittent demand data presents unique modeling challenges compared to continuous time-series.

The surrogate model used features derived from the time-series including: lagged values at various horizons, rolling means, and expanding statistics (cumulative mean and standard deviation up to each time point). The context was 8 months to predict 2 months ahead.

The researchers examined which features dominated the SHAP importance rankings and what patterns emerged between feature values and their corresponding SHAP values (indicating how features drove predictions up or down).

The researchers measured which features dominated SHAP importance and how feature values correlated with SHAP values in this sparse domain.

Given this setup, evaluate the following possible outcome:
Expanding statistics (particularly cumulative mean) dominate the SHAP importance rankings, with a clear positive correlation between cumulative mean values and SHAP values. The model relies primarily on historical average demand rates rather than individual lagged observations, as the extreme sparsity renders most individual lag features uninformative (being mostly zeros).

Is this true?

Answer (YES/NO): YES